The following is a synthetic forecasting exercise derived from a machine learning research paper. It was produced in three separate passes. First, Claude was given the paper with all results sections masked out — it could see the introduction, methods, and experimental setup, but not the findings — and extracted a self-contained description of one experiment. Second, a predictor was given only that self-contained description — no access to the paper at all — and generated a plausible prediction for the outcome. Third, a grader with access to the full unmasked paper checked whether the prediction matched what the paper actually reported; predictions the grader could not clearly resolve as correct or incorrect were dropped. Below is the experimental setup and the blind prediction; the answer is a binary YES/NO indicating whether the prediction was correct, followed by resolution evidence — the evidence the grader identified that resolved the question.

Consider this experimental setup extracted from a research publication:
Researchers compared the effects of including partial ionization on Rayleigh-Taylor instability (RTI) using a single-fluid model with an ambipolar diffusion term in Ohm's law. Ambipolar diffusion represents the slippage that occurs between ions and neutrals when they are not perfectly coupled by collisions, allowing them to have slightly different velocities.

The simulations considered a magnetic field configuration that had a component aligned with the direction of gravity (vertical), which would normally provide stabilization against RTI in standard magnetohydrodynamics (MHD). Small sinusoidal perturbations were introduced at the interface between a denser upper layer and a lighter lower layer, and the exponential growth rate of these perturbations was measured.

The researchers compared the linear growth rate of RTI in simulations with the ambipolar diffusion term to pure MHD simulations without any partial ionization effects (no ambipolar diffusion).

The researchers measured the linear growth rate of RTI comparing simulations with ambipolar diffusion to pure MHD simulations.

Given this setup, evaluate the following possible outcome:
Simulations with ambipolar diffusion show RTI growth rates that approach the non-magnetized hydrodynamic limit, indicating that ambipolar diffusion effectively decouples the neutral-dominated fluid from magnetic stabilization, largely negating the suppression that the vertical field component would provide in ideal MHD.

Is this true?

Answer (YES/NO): NO